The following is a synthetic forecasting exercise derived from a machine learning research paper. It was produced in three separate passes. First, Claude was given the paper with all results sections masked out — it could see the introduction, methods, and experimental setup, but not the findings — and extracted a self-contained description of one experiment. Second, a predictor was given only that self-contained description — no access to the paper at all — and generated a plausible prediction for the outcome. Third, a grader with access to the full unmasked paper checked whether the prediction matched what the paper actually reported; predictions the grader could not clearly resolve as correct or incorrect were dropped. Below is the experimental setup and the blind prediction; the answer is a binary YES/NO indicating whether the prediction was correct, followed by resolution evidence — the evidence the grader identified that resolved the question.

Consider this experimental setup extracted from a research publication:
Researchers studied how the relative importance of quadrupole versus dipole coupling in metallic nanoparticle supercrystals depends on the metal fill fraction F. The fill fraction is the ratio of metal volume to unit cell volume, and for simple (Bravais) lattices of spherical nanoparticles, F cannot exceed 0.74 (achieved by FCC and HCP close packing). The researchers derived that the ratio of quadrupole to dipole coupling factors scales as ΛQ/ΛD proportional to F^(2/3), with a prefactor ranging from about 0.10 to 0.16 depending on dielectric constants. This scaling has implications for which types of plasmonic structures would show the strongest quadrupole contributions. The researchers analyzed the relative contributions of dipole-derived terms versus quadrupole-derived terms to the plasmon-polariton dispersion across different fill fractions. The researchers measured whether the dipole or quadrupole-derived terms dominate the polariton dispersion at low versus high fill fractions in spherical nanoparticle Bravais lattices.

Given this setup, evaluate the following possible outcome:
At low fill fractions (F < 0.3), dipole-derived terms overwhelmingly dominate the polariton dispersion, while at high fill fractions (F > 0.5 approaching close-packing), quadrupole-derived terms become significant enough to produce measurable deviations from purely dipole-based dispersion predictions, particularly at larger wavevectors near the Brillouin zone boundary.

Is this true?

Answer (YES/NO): YES